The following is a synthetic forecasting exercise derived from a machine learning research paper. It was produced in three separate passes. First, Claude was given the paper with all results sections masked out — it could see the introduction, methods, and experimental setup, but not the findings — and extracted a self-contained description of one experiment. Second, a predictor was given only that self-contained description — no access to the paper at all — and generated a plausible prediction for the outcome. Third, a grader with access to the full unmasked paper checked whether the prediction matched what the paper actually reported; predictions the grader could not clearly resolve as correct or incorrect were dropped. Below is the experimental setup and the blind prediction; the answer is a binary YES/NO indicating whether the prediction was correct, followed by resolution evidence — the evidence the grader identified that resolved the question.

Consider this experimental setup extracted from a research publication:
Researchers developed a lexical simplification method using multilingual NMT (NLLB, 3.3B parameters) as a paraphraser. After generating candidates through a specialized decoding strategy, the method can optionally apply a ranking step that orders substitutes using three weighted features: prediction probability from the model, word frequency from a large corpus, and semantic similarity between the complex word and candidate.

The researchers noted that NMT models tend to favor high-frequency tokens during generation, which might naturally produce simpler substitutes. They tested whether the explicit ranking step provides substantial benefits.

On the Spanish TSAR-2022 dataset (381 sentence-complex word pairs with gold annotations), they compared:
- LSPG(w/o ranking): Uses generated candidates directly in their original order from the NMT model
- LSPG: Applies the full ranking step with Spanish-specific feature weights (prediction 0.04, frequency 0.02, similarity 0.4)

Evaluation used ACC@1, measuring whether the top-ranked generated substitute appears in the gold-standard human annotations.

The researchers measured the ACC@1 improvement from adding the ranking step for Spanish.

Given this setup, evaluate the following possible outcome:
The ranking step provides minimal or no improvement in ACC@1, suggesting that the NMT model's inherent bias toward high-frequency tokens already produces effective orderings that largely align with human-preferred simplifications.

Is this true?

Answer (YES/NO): NO